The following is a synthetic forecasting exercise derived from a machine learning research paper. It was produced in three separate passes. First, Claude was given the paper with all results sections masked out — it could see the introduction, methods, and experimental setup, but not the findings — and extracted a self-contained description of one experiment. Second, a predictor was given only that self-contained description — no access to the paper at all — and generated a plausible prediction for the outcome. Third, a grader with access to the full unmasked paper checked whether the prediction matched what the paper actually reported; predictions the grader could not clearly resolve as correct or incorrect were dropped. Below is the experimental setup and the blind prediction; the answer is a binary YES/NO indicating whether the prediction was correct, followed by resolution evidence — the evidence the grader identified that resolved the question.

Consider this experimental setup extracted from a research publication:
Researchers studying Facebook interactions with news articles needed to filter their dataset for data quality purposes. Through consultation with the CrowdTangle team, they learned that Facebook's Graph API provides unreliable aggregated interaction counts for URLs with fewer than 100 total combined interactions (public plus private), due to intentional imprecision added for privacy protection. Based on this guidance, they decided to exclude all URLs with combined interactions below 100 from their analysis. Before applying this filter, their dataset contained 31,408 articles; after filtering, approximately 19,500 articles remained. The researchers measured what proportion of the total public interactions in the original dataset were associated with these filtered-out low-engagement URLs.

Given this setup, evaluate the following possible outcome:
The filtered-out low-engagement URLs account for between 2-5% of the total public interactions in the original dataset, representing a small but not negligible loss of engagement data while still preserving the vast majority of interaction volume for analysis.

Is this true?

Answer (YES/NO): NO